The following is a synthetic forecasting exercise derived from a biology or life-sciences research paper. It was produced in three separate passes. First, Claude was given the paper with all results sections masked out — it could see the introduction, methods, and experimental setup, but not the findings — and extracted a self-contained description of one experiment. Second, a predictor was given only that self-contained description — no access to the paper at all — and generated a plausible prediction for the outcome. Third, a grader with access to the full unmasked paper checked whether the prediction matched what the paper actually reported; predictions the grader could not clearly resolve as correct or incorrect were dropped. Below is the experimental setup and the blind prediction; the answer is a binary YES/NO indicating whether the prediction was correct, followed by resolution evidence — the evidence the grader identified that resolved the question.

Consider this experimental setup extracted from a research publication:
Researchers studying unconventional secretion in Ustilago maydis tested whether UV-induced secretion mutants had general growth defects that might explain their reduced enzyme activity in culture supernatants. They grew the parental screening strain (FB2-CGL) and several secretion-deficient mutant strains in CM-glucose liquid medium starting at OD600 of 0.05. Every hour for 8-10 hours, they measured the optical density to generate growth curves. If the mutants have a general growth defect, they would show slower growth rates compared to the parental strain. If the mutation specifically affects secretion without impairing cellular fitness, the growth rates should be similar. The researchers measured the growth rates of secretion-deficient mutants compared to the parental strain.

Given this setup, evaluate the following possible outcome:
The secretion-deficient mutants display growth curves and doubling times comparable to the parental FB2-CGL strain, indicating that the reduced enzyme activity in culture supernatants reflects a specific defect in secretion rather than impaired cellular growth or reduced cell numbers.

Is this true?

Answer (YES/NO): YES